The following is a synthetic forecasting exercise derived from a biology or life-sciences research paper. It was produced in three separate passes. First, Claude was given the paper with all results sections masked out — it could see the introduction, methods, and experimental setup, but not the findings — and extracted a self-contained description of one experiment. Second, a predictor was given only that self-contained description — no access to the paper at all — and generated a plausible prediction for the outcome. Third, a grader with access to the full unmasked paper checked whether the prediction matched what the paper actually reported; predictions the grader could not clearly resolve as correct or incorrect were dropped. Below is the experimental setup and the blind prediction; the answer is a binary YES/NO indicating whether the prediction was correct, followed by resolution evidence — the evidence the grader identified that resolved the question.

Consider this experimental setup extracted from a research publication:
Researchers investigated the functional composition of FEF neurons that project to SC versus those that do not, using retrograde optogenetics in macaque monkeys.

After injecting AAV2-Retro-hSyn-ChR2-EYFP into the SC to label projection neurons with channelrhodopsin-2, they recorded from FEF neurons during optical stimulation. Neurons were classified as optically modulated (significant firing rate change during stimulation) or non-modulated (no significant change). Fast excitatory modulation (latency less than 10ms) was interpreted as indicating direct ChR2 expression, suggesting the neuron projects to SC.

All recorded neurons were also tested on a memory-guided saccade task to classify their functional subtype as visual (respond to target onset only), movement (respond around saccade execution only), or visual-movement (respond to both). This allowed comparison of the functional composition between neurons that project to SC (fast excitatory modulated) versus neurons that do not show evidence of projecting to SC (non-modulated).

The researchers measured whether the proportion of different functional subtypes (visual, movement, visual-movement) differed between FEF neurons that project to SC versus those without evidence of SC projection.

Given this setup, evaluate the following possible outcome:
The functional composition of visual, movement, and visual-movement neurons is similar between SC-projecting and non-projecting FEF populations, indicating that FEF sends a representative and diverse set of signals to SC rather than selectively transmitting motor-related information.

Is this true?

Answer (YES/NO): YES